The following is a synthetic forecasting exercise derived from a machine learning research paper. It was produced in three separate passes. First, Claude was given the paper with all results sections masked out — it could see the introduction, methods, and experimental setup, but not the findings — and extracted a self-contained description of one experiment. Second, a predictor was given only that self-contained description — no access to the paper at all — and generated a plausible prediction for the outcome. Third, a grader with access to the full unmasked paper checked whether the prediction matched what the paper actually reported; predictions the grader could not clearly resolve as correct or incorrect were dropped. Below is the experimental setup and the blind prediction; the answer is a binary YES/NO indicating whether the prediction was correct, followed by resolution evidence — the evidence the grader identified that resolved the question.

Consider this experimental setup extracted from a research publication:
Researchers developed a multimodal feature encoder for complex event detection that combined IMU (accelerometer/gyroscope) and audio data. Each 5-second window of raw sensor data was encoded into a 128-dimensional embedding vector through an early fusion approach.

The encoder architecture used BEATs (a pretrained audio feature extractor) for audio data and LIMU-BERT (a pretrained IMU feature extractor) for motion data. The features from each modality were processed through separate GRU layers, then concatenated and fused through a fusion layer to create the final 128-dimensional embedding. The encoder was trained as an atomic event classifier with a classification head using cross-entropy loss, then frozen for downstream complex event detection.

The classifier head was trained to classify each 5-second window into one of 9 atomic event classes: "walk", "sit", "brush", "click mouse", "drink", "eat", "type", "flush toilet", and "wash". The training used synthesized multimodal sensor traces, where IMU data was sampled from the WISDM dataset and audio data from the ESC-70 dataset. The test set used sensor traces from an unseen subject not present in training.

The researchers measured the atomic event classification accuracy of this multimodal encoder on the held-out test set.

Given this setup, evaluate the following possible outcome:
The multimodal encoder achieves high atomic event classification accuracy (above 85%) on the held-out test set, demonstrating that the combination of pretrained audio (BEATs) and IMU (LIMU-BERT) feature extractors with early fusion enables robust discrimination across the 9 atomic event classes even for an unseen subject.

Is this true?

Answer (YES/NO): YES